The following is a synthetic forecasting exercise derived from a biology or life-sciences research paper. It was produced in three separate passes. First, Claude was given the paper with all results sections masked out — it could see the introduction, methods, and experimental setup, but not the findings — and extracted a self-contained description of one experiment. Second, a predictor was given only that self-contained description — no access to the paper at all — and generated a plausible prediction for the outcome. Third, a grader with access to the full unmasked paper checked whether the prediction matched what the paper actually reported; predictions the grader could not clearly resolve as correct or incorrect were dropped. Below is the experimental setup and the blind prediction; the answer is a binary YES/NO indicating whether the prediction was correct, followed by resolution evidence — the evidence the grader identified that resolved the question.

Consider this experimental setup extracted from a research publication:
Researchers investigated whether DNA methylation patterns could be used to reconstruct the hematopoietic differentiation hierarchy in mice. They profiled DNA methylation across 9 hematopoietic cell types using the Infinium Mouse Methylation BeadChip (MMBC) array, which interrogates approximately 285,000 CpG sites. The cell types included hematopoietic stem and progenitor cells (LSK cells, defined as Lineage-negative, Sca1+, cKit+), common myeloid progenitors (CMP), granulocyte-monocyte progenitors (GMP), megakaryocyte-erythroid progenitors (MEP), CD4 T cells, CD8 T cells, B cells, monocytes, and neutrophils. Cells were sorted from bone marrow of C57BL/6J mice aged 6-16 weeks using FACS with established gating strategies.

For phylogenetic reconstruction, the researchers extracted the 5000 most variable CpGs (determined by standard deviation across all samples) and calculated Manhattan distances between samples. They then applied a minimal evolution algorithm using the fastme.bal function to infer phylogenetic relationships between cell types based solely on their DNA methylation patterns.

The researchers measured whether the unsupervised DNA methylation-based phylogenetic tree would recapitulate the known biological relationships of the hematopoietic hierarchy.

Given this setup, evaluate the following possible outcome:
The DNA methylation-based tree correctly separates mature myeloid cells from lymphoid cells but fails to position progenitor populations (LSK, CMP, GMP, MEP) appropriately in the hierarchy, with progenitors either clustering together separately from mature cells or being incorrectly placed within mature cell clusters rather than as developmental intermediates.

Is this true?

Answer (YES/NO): NO